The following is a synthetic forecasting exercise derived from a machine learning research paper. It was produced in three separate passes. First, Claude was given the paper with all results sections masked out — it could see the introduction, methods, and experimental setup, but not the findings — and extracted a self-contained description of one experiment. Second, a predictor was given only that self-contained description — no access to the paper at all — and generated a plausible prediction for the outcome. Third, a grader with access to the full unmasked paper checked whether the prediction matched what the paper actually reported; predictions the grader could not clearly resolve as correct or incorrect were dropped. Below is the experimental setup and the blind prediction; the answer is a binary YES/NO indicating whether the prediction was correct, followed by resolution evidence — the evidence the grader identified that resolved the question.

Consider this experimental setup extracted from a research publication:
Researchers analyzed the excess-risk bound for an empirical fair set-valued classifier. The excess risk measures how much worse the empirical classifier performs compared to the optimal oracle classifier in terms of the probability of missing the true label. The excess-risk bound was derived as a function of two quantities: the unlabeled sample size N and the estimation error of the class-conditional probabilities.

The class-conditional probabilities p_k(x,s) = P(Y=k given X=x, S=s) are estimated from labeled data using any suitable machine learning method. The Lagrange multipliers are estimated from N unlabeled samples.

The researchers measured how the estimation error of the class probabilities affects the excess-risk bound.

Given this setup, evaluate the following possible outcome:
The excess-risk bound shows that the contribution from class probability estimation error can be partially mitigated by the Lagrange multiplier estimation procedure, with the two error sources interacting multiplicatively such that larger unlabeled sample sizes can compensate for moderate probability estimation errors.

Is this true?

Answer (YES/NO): NO